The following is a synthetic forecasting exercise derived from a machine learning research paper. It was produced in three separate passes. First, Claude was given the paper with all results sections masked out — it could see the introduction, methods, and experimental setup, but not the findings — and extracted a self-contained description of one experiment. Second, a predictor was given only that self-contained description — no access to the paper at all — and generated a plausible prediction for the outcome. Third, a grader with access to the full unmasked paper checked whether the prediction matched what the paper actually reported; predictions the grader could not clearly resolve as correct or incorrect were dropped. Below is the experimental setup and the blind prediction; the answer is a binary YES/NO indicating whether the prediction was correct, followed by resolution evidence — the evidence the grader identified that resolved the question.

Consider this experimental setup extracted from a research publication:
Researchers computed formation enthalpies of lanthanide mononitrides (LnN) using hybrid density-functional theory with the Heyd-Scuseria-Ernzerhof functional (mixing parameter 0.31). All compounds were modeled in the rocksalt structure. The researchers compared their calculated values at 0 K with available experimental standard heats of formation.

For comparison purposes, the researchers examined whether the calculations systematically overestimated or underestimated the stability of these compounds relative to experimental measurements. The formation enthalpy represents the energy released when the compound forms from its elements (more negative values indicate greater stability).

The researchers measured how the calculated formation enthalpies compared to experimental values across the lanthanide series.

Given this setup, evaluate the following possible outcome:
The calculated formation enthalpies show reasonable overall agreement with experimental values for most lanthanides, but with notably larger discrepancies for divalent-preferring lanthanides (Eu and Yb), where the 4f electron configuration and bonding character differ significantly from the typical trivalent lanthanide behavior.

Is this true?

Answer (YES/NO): NO